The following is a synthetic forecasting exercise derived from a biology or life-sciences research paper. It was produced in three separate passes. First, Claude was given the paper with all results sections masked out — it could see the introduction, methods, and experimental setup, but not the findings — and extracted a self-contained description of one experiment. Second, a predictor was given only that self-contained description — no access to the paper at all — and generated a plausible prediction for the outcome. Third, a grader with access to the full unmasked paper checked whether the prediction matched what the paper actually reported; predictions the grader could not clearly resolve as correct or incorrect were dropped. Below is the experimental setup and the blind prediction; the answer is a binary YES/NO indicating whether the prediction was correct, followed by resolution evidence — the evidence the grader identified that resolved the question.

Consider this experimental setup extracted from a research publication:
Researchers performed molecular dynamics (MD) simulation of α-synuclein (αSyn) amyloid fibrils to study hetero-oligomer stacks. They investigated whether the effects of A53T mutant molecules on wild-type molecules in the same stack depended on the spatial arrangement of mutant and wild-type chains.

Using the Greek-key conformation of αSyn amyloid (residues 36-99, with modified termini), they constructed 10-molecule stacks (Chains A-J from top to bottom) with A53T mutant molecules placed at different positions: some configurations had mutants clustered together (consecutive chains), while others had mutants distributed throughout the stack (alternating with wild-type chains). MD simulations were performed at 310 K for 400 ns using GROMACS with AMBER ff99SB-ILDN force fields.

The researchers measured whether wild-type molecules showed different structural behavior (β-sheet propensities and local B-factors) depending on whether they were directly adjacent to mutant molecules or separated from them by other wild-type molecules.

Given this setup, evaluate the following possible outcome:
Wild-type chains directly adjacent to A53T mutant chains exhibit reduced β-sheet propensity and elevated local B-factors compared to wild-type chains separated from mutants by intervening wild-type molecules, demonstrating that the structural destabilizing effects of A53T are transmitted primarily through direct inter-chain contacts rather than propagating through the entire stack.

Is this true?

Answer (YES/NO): NO